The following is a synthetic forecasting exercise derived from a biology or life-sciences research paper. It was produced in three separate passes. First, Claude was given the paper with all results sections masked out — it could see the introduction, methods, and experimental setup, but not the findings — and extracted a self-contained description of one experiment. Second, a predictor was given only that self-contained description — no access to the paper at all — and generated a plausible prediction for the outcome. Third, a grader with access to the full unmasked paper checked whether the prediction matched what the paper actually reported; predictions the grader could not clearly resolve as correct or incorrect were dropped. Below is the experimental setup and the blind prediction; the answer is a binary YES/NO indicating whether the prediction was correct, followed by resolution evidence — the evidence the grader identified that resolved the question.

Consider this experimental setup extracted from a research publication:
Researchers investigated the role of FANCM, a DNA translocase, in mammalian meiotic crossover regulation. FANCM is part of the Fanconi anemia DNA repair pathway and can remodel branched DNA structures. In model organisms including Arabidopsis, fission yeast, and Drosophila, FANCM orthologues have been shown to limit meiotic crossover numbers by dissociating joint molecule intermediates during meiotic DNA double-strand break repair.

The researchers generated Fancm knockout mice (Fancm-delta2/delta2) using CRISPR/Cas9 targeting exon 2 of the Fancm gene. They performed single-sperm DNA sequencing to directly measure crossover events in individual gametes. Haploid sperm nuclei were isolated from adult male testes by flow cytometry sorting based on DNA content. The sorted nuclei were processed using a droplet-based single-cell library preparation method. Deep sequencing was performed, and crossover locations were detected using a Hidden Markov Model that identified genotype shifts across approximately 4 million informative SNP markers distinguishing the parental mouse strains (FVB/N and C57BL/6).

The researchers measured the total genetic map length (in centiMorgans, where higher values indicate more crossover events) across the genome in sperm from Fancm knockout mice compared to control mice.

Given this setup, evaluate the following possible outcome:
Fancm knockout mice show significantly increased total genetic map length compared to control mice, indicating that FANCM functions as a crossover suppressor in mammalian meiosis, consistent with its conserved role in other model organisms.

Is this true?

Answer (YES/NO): YES